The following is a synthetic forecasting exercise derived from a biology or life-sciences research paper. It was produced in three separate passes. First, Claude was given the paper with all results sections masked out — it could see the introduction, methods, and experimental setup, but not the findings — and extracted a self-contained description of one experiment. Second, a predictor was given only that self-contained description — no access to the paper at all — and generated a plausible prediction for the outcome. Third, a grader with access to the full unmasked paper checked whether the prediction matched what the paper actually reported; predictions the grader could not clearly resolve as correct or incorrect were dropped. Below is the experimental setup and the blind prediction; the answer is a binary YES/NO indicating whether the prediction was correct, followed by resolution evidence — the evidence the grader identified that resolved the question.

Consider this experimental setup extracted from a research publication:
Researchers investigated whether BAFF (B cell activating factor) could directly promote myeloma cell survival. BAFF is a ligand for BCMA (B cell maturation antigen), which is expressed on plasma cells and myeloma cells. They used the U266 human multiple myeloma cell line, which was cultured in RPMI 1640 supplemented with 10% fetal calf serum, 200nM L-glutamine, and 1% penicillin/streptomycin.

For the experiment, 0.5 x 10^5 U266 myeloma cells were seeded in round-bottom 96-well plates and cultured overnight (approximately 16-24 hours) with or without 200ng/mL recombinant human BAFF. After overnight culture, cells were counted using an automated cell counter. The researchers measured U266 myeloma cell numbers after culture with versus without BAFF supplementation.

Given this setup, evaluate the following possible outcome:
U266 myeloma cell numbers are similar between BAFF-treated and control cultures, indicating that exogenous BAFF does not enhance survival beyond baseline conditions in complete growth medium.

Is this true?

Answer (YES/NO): NO